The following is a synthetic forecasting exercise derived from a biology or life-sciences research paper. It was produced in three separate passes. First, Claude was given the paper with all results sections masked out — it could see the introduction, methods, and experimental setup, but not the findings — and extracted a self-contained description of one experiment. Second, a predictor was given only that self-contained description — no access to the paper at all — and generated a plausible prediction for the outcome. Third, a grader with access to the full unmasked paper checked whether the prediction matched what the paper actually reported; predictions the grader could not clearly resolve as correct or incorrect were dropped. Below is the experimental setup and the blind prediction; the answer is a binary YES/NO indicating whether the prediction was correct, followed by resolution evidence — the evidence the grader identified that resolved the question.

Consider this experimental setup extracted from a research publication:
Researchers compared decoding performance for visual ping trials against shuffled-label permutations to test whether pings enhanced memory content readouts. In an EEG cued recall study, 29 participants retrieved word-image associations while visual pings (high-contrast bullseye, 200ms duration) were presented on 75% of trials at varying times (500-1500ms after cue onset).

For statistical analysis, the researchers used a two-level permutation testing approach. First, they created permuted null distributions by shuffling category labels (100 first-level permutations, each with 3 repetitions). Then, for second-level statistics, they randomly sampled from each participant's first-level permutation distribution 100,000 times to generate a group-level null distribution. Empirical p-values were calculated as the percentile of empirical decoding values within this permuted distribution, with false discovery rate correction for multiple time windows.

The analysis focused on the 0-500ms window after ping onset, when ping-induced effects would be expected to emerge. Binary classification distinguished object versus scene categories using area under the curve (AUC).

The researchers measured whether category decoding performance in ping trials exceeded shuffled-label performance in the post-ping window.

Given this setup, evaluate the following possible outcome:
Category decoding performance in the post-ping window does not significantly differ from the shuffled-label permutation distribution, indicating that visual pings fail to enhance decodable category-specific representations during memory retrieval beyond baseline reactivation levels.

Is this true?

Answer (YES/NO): NO